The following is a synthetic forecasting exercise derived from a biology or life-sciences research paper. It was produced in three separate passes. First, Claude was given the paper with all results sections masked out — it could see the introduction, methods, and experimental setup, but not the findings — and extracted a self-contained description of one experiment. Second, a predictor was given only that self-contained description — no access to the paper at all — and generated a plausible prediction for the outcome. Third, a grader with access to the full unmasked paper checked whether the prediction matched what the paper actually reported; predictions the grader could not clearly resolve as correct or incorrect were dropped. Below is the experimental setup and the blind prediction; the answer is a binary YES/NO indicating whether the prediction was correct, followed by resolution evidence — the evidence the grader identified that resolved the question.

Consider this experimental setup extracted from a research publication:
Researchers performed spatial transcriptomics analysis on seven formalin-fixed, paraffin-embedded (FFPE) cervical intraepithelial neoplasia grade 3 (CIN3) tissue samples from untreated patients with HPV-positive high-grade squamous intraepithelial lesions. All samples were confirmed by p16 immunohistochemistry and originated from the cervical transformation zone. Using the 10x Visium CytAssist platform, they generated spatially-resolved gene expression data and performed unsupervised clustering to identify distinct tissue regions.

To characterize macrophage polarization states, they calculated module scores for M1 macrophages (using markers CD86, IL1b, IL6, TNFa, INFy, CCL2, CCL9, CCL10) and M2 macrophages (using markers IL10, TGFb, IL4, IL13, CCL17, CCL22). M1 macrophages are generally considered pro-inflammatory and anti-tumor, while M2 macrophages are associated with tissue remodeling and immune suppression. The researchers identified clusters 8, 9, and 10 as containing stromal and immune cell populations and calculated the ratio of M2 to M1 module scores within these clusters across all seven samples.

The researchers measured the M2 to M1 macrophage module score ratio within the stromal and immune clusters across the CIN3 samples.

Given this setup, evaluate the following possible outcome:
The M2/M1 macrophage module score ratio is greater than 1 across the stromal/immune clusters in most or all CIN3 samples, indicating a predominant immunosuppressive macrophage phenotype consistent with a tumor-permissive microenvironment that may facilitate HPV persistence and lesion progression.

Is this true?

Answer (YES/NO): NO